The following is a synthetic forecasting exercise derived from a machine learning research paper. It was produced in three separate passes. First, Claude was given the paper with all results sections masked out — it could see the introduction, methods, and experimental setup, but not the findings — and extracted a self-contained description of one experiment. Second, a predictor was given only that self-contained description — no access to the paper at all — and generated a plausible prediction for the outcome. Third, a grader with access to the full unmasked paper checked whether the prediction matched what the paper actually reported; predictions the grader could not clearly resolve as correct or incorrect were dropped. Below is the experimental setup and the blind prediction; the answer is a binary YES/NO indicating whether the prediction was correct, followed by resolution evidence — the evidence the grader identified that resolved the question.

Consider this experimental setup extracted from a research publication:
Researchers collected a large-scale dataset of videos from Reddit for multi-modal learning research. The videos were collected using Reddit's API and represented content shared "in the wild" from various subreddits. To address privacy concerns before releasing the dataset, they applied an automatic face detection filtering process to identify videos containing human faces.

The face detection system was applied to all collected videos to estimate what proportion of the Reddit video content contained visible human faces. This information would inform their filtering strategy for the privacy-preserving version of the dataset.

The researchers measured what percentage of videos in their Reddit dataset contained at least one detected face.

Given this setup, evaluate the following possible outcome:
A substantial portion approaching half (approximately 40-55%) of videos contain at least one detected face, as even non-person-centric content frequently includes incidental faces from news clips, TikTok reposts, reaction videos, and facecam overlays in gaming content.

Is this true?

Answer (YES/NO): NO